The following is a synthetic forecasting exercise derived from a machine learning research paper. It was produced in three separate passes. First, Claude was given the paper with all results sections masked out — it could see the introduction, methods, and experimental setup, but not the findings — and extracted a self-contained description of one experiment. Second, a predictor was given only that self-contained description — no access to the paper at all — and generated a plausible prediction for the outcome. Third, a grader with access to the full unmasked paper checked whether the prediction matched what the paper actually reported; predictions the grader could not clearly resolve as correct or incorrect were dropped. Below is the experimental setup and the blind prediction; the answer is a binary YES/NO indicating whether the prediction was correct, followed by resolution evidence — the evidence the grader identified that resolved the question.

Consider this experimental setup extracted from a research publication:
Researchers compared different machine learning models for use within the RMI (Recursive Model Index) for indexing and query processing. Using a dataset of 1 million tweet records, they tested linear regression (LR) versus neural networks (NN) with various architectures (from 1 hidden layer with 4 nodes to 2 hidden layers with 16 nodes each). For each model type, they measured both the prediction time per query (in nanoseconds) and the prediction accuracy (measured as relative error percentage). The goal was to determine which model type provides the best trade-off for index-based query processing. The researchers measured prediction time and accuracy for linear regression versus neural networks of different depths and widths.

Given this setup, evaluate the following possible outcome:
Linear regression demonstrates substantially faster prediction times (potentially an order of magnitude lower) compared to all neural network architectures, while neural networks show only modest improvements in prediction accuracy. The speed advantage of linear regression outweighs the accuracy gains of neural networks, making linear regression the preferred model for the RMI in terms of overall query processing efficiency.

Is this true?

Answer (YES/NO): NO